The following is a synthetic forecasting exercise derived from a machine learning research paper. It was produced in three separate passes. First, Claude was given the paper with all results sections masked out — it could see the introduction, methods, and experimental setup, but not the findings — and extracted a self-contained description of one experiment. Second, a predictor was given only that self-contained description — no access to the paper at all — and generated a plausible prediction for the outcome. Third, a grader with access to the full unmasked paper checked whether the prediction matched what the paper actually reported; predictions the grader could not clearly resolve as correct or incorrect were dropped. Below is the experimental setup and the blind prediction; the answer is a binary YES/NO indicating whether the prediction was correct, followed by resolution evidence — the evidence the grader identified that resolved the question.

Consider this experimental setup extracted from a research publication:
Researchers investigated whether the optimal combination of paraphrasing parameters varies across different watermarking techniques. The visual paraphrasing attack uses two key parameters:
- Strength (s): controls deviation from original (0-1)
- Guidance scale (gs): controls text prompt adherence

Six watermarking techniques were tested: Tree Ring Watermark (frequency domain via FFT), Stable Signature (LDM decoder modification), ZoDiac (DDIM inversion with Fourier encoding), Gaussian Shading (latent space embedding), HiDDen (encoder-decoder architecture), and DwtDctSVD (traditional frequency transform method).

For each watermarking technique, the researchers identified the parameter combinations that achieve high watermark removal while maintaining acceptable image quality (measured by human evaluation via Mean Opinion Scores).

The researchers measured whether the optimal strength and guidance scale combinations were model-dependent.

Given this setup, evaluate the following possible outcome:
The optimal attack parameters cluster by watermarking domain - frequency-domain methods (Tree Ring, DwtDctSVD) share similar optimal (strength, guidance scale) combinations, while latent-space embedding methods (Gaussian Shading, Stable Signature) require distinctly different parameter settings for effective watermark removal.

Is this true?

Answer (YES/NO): NO